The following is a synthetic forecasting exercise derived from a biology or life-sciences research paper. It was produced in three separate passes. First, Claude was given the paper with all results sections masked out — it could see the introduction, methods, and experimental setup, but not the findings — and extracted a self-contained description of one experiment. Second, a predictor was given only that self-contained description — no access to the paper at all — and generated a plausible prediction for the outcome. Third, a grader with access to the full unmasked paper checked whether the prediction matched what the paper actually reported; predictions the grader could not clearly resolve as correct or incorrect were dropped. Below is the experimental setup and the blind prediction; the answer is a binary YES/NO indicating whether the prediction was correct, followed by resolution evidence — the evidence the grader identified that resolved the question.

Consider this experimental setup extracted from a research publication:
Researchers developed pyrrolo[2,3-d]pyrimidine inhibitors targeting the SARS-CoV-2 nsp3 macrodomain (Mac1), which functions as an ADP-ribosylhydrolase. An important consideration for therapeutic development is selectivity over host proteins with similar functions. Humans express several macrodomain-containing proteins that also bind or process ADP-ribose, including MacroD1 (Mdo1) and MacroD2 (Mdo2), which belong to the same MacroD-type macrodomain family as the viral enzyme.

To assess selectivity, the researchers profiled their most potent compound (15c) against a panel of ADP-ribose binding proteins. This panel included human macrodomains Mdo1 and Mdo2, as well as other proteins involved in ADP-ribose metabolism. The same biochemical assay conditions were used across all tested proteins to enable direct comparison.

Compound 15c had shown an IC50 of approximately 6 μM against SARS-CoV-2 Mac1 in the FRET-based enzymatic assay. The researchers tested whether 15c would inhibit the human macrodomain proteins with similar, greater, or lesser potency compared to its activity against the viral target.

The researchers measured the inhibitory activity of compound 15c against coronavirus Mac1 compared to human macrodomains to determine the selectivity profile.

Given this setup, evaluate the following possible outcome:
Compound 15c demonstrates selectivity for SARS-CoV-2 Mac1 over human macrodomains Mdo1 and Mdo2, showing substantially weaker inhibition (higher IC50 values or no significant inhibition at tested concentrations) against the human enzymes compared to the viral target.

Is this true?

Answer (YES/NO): YES